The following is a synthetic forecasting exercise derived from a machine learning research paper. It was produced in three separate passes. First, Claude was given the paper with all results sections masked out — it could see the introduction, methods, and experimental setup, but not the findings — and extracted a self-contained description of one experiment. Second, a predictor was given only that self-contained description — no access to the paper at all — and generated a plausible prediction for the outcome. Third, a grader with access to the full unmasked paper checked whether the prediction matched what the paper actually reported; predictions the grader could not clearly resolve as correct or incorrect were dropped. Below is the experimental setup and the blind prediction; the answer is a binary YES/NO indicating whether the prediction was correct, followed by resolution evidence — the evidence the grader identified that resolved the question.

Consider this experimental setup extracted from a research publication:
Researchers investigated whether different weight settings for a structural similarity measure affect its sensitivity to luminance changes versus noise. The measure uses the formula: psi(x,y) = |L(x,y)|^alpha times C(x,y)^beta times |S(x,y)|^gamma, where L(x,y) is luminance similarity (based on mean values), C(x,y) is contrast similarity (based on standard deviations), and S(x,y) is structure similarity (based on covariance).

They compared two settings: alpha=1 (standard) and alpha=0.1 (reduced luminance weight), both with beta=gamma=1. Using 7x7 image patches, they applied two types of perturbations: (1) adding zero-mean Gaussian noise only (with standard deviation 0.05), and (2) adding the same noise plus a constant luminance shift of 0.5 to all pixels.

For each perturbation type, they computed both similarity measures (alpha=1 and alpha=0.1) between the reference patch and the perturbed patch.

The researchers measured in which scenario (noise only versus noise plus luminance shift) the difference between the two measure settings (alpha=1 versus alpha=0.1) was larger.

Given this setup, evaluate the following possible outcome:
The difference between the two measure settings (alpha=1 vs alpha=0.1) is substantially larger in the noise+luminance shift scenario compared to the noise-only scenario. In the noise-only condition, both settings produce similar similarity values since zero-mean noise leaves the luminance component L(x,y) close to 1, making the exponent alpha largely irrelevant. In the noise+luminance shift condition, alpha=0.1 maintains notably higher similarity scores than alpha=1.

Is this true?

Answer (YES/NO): YES